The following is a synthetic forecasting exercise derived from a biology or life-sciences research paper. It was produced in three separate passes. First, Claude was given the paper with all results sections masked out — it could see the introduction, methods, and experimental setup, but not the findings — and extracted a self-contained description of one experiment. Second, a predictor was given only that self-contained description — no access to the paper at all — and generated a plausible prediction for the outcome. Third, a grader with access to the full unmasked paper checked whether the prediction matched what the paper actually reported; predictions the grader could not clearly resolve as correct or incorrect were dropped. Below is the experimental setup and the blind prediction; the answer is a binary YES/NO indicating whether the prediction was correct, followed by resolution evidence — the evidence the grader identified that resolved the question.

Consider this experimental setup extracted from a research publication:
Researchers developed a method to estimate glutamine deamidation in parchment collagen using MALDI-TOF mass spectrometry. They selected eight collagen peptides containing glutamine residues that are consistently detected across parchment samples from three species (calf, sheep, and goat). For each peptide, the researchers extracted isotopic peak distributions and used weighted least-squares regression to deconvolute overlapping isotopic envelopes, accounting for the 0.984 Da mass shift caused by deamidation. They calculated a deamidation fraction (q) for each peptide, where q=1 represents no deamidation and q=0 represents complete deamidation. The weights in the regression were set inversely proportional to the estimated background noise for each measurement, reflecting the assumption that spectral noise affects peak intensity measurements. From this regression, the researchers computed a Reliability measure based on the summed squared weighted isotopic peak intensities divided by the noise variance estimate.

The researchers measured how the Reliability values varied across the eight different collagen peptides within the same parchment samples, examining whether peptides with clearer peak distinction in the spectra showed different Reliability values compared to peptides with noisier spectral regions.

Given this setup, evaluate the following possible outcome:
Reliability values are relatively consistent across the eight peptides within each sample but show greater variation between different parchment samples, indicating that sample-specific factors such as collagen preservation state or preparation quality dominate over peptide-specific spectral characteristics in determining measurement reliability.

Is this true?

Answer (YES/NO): NO